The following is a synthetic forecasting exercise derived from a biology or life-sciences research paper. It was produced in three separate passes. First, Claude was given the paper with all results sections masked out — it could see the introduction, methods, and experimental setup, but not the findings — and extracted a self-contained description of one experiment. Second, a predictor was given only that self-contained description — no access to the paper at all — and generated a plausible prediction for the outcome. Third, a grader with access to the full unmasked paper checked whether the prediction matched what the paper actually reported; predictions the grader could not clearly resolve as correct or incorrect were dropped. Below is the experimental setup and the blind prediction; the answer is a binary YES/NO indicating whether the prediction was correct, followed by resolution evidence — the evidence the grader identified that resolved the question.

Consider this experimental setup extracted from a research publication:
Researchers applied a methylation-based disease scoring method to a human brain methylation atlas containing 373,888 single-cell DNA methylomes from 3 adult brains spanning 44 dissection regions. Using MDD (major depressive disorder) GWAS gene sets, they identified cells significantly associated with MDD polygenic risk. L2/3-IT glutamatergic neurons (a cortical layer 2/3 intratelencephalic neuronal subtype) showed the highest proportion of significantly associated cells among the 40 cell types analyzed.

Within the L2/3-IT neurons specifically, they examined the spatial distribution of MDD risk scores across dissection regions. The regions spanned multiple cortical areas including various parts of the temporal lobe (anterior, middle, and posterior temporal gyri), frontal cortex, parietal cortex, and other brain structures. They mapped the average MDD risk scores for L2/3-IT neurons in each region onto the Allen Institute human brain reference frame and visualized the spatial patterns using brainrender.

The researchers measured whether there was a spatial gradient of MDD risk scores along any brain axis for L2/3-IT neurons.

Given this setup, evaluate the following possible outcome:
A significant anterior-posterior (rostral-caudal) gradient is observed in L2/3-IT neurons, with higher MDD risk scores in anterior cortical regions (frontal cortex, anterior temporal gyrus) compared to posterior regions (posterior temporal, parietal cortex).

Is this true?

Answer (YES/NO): NO